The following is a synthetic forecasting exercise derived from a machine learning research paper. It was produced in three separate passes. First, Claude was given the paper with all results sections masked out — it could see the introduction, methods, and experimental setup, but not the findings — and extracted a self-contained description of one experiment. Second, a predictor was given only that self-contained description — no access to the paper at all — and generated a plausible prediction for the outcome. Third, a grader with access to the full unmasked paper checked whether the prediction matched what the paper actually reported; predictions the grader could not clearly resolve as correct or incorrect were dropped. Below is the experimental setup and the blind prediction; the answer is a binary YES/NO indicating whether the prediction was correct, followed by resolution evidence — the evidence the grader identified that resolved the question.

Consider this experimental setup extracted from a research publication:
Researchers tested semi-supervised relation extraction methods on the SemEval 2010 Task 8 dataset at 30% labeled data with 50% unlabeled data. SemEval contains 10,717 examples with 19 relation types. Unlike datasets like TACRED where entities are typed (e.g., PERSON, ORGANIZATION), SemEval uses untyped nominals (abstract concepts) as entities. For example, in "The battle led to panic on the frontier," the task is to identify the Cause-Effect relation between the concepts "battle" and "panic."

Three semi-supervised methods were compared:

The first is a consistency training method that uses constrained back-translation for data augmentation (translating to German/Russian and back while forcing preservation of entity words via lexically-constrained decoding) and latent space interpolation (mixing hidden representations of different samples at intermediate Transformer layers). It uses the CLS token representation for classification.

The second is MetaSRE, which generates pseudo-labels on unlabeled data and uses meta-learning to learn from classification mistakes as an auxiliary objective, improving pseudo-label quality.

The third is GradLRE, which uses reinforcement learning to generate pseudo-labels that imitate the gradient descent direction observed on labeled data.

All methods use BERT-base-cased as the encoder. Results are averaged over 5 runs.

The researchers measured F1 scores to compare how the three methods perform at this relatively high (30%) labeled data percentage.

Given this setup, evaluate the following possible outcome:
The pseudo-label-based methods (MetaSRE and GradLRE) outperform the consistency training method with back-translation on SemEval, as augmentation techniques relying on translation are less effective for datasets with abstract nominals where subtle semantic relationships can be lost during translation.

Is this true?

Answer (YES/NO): NO